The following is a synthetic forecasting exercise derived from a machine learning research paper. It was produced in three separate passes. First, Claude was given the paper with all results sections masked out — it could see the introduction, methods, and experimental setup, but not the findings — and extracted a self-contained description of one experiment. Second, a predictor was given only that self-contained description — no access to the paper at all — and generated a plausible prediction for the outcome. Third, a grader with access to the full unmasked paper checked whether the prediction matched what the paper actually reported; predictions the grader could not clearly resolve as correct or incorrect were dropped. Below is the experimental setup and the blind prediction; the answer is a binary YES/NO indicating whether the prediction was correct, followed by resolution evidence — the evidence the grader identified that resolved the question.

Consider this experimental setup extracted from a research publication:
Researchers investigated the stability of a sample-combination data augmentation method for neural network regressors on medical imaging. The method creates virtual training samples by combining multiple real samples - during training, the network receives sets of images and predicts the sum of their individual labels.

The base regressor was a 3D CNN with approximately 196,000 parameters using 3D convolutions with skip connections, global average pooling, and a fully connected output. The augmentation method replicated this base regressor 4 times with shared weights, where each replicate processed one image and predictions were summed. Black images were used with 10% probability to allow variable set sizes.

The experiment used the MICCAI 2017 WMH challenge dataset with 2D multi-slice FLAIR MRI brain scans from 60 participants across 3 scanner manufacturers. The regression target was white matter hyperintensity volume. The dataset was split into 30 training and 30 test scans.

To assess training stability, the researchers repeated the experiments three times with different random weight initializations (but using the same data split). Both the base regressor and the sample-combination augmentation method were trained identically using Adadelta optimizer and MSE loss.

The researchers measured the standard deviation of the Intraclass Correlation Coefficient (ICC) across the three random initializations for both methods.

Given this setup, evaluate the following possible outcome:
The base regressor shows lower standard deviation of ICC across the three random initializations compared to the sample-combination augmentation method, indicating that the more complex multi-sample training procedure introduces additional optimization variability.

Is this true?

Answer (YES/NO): NO